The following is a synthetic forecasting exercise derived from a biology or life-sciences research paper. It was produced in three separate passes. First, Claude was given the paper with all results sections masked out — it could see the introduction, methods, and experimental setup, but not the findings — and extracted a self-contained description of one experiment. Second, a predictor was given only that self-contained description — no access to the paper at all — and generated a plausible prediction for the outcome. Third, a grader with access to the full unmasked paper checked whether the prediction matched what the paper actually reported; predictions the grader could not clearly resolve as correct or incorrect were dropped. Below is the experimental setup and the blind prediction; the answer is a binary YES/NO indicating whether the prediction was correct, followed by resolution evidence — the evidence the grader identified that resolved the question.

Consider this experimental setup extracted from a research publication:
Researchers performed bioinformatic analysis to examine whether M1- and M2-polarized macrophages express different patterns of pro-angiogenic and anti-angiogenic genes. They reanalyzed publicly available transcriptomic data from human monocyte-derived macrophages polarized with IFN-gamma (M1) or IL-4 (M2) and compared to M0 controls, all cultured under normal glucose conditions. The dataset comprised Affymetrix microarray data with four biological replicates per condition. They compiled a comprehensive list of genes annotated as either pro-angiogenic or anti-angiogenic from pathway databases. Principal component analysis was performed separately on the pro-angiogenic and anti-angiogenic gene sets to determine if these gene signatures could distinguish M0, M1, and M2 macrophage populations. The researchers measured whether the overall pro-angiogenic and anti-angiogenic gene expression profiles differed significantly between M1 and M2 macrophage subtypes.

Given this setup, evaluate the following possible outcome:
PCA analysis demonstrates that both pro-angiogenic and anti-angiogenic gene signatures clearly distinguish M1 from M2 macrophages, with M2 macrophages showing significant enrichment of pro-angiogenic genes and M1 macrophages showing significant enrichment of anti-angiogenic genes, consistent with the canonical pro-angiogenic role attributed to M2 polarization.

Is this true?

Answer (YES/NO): NO